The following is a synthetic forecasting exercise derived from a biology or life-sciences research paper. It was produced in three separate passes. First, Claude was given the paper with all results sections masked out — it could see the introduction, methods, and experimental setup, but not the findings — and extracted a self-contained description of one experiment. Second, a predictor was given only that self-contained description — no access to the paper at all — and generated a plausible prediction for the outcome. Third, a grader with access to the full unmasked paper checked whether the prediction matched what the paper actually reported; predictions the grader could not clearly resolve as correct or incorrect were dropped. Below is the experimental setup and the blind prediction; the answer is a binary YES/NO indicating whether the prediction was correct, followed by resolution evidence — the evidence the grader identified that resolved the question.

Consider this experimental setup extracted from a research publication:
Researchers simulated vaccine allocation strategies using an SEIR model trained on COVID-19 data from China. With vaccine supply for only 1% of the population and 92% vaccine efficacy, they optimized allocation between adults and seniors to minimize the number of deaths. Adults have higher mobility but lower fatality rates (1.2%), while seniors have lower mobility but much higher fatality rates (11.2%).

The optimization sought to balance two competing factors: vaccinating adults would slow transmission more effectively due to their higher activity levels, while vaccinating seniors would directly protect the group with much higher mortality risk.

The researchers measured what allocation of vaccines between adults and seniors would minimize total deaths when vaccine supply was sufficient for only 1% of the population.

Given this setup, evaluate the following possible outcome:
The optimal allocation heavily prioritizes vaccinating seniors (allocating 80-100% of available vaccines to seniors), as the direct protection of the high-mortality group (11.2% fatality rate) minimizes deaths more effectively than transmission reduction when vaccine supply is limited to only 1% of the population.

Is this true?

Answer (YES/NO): YES